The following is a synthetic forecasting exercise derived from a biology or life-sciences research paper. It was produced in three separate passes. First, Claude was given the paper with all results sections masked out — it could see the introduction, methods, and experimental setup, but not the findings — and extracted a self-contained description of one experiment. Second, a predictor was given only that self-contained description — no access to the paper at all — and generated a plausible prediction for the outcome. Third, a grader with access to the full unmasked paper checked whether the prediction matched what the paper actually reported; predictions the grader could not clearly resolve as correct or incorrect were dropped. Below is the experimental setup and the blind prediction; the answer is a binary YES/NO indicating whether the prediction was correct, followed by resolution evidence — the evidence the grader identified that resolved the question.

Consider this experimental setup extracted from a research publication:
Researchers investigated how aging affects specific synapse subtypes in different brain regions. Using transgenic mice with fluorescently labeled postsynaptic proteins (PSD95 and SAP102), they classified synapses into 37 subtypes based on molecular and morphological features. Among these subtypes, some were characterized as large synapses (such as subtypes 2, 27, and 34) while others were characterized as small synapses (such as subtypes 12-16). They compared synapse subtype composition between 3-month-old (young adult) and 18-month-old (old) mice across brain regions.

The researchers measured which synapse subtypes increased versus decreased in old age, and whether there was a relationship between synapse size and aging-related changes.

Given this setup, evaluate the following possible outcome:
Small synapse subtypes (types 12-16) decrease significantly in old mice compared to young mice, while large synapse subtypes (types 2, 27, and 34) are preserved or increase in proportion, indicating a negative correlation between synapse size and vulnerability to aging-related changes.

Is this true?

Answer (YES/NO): YES